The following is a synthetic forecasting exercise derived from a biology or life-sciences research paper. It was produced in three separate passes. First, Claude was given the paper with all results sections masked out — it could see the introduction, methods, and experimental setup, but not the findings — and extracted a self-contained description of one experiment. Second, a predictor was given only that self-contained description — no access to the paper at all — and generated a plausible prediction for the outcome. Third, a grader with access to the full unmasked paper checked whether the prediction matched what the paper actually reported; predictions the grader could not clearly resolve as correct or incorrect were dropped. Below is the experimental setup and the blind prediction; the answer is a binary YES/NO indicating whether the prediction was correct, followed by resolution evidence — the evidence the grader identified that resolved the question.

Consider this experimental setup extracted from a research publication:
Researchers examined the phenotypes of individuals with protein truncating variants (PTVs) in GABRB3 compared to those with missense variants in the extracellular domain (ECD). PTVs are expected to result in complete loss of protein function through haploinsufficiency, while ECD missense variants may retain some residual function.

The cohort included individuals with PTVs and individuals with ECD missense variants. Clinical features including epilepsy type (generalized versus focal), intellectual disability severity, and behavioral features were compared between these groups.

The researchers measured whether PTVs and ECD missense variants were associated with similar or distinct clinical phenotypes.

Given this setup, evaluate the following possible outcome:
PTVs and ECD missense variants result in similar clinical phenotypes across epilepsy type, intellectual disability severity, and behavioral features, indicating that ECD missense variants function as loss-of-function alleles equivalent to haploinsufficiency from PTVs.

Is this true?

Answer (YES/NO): YES